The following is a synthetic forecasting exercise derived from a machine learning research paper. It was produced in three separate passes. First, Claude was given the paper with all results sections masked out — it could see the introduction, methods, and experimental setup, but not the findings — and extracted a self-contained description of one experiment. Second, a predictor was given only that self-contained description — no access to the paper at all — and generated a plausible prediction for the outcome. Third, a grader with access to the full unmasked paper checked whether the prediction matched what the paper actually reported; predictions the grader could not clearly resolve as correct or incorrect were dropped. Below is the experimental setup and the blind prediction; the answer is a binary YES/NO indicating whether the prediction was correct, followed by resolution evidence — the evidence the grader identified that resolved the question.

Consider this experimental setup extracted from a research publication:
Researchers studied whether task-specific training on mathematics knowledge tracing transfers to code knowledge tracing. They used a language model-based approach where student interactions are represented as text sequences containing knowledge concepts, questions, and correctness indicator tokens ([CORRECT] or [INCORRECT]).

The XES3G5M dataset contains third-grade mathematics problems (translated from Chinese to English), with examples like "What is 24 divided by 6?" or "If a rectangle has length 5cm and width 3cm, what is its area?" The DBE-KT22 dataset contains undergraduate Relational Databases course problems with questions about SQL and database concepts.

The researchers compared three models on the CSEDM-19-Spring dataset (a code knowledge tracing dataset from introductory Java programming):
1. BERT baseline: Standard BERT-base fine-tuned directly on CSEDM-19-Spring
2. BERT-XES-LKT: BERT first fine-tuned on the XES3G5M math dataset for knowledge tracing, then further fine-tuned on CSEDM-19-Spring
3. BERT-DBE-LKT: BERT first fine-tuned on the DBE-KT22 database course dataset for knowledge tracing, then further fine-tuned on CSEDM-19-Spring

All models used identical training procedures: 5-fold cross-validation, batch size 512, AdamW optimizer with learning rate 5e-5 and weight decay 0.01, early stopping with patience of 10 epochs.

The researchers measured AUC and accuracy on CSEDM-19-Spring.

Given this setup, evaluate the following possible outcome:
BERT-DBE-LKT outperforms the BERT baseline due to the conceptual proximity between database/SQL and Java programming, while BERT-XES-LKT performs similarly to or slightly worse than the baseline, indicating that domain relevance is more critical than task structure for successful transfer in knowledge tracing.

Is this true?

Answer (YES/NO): NO